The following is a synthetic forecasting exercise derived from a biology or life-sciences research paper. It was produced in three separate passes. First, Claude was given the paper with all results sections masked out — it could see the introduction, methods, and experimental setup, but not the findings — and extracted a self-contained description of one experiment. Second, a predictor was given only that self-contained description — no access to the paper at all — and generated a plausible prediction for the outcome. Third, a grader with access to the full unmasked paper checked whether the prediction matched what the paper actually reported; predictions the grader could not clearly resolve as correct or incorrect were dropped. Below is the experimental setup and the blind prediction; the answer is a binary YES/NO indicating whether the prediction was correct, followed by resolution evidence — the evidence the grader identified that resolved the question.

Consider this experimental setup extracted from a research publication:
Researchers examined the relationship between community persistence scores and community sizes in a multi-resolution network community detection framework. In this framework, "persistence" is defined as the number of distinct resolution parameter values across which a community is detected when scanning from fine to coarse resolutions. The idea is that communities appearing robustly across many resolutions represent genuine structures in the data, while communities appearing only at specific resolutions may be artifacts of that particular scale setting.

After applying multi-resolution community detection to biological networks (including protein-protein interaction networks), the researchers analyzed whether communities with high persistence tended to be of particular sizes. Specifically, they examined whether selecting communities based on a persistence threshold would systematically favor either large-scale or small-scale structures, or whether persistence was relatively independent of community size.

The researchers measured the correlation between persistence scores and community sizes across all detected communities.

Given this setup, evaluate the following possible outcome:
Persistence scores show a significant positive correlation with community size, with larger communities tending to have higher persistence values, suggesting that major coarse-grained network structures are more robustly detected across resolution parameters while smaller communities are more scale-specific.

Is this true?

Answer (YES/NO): NO